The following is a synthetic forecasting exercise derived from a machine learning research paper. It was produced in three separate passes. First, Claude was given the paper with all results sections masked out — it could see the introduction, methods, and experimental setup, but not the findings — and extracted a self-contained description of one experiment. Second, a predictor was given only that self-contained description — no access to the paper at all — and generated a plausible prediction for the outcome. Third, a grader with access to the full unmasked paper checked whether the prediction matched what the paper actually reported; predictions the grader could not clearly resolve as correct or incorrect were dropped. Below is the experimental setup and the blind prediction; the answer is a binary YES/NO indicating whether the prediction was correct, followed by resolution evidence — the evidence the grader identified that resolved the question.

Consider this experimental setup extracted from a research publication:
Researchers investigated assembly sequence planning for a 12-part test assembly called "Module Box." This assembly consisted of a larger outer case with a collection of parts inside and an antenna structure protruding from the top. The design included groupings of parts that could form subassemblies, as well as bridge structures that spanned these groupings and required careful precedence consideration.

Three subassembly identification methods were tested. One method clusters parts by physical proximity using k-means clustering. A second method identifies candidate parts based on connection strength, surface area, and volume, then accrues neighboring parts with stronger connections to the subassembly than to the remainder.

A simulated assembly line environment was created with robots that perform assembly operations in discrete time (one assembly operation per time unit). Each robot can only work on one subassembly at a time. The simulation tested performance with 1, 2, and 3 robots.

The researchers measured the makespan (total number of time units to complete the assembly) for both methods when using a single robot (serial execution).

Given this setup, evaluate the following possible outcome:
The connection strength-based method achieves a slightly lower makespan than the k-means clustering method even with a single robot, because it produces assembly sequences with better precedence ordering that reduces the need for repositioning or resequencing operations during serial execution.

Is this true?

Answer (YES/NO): NO